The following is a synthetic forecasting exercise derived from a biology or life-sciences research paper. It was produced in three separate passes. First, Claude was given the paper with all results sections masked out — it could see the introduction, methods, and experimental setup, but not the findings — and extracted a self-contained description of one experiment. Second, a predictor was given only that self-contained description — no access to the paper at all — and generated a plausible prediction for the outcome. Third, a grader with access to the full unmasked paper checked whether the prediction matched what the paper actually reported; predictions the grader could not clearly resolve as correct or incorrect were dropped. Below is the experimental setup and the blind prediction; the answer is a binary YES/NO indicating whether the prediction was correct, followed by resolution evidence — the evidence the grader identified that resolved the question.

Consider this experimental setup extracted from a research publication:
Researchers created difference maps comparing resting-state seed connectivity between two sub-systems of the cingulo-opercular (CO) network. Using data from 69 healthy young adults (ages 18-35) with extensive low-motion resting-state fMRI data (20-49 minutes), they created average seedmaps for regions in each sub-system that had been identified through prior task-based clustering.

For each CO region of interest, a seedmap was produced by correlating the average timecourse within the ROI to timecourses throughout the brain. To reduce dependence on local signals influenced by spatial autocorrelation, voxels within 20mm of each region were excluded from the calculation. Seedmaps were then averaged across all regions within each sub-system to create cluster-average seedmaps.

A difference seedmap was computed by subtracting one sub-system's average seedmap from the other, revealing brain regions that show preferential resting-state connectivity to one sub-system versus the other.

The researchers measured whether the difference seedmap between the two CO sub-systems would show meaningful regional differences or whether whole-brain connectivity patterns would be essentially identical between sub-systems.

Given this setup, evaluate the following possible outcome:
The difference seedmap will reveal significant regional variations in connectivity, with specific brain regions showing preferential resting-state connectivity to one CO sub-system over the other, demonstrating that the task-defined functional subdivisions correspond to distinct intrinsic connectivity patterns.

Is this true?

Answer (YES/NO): NO